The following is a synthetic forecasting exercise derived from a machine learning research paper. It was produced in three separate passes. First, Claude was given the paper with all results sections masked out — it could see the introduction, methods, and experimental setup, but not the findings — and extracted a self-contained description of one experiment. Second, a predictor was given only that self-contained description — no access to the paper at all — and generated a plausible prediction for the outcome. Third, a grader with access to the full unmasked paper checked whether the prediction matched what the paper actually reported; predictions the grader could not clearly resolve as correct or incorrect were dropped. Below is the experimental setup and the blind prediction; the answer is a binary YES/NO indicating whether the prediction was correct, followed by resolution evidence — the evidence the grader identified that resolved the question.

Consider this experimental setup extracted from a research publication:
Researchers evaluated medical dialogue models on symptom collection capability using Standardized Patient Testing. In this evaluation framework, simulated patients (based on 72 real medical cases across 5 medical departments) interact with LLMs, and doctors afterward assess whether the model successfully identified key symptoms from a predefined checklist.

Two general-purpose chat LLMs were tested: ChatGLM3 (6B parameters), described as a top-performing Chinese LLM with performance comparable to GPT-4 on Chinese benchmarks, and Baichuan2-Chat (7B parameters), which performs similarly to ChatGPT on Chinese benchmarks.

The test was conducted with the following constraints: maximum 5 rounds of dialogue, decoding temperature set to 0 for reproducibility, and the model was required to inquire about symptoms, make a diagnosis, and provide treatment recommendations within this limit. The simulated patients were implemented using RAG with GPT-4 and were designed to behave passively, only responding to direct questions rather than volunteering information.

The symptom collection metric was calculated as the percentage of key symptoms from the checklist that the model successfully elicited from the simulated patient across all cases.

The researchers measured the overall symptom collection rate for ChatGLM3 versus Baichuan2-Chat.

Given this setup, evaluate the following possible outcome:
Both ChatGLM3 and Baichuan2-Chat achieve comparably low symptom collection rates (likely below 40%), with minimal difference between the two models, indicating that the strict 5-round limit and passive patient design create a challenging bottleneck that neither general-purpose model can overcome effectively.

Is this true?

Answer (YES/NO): NO